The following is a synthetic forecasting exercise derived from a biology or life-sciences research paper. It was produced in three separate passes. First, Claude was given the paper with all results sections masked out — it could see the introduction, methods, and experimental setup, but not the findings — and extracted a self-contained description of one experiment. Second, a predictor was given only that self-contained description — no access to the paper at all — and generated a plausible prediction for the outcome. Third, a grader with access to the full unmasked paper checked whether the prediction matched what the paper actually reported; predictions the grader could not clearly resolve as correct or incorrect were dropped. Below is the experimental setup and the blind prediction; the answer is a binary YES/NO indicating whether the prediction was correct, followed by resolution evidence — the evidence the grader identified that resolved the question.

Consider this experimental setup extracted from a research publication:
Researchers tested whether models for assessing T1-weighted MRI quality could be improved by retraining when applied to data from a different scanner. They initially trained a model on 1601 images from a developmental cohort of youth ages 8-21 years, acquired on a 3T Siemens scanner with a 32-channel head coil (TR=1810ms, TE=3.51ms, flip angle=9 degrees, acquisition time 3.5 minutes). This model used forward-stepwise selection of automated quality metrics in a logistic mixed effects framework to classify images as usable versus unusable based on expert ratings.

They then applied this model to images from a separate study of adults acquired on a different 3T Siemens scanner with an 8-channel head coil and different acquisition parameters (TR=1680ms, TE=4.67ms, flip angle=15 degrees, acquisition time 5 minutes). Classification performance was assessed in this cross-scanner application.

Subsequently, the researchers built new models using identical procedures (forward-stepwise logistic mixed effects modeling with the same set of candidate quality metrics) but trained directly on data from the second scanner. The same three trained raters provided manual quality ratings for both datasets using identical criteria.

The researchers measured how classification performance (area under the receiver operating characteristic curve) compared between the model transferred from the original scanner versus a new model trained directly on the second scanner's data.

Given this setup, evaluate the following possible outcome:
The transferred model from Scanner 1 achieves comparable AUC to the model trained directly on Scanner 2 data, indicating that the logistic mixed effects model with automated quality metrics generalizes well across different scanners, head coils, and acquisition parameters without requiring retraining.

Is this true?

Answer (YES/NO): NO